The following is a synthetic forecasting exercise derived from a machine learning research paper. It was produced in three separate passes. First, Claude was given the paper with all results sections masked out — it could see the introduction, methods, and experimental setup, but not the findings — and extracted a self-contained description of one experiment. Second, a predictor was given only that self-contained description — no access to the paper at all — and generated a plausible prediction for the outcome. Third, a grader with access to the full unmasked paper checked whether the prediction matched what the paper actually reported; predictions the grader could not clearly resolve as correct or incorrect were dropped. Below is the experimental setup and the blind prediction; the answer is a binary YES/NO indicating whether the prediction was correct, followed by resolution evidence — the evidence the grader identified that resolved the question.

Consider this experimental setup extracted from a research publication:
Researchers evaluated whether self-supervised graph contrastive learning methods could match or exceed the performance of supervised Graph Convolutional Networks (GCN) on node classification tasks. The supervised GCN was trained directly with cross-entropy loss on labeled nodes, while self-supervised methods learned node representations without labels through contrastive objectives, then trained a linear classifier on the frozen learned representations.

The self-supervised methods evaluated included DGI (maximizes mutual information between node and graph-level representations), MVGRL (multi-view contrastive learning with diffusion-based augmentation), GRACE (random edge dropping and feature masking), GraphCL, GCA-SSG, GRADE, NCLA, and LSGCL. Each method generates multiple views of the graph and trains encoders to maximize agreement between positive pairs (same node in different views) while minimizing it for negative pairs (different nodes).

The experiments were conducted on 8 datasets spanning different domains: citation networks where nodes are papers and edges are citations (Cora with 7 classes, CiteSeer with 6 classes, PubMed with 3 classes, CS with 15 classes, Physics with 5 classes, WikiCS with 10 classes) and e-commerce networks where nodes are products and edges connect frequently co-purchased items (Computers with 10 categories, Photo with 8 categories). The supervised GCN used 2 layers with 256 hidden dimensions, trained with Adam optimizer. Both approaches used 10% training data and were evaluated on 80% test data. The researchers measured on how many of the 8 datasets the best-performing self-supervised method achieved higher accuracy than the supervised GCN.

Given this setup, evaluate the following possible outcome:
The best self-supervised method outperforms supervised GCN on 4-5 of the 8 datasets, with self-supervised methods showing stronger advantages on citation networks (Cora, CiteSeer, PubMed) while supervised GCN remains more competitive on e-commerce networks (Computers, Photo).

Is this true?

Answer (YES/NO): NO